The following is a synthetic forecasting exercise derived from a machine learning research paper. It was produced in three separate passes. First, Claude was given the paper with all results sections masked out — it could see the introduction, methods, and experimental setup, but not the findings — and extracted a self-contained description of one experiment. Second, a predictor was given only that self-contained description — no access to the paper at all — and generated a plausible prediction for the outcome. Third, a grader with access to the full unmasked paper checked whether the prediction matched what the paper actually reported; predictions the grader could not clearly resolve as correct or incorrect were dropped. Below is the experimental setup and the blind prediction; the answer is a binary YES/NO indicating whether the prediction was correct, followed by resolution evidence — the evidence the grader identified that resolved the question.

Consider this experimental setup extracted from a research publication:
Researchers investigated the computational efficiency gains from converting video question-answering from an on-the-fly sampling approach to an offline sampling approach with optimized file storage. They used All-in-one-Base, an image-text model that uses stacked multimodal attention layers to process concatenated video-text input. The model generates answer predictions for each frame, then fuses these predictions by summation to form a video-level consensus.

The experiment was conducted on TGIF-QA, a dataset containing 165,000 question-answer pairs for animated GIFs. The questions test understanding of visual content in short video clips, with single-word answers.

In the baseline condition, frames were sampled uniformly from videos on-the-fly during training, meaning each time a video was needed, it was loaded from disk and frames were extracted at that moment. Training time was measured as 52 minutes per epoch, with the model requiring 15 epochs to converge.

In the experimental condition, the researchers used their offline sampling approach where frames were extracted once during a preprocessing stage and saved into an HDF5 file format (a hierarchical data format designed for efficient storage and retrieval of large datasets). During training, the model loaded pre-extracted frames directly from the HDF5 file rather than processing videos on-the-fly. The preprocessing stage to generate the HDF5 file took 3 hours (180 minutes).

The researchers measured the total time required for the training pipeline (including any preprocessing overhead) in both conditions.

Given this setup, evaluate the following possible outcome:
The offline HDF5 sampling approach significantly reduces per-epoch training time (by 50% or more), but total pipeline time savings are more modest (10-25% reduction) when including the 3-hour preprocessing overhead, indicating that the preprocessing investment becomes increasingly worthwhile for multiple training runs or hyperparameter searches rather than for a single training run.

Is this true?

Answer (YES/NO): NO